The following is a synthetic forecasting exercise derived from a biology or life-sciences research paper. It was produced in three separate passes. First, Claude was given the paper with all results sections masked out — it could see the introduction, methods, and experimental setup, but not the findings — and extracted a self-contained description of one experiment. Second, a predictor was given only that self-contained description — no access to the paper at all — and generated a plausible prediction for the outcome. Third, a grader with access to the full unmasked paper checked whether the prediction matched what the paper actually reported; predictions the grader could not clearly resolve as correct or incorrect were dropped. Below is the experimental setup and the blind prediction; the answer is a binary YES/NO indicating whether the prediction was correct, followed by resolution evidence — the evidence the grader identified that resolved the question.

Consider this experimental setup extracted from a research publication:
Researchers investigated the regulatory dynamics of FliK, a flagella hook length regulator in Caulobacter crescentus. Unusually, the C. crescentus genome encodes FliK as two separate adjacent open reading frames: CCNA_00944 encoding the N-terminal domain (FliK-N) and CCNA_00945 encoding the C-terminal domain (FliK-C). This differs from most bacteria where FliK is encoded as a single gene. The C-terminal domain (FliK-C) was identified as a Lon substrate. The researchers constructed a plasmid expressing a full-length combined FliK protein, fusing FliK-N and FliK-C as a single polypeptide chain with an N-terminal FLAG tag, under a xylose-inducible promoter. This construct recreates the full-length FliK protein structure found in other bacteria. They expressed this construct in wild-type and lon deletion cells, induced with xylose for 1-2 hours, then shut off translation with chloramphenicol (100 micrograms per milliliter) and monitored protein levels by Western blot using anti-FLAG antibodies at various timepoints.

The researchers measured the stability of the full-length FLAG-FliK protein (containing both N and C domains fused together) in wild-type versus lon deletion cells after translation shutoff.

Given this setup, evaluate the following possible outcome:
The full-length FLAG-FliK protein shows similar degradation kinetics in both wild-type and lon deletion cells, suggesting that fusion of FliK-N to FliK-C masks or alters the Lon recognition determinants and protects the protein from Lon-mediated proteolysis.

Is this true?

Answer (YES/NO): NO